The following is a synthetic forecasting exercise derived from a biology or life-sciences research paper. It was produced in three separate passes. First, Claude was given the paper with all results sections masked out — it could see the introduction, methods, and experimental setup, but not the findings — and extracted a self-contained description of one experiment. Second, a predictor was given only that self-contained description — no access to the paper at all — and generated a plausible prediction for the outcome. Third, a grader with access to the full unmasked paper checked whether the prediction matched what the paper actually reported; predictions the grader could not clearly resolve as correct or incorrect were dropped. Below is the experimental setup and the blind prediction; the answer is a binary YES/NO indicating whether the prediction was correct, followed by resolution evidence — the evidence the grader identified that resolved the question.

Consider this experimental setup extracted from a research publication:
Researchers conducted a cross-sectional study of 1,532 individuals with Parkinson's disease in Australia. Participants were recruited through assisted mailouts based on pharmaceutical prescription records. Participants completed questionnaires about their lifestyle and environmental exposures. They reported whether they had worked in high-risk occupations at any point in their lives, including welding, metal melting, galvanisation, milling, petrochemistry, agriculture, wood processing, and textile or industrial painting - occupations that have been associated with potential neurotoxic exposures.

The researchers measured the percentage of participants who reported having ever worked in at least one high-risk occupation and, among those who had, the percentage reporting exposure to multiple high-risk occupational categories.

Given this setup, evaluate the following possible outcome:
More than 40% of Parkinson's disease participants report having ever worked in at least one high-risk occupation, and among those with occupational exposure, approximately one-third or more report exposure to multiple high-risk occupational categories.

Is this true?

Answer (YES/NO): NO